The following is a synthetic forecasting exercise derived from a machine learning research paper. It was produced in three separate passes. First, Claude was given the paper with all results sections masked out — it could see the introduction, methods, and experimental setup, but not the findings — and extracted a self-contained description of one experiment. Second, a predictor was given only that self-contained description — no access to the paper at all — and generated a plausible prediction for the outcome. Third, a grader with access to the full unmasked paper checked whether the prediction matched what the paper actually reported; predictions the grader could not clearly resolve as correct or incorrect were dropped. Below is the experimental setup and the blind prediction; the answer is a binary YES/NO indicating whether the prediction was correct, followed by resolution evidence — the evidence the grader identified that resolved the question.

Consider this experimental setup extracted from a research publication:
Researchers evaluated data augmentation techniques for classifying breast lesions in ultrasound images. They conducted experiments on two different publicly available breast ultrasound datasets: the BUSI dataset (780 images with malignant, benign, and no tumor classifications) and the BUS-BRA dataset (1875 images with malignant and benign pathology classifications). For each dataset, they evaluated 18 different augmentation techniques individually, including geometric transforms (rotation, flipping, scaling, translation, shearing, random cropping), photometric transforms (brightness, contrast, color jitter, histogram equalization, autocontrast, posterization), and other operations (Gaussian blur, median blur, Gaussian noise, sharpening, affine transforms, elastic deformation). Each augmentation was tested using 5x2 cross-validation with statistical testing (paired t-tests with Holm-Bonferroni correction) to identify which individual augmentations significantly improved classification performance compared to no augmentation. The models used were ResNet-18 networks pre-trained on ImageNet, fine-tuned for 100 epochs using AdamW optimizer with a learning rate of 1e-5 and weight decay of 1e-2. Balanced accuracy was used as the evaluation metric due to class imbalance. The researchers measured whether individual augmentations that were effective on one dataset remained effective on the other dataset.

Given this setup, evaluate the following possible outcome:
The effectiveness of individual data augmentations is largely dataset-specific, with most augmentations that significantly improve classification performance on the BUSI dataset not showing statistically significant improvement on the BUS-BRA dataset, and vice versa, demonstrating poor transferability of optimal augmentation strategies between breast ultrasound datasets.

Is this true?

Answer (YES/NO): NO